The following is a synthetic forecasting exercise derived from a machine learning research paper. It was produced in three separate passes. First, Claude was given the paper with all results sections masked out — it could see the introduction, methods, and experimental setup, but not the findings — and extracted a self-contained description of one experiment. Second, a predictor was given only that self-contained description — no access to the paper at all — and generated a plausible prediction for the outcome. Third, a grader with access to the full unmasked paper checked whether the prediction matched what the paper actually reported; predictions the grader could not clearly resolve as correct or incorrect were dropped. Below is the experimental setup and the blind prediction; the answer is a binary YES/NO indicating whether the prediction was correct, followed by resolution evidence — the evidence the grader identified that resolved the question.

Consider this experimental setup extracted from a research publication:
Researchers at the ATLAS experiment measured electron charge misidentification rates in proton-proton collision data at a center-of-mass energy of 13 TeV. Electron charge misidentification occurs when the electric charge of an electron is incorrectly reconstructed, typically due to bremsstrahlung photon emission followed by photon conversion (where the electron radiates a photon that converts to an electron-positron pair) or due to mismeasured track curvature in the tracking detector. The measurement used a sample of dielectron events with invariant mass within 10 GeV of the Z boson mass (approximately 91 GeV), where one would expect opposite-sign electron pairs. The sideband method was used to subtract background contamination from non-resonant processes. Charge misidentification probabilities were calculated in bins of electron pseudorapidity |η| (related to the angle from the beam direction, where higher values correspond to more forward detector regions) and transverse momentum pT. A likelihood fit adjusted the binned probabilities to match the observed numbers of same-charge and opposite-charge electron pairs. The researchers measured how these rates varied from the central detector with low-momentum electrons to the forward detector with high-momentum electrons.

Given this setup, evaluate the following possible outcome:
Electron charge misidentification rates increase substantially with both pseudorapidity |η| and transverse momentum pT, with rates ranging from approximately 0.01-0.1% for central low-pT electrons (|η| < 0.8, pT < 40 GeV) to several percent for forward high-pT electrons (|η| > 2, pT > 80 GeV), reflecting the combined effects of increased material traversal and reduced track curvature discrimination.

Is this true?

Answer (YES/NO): NO